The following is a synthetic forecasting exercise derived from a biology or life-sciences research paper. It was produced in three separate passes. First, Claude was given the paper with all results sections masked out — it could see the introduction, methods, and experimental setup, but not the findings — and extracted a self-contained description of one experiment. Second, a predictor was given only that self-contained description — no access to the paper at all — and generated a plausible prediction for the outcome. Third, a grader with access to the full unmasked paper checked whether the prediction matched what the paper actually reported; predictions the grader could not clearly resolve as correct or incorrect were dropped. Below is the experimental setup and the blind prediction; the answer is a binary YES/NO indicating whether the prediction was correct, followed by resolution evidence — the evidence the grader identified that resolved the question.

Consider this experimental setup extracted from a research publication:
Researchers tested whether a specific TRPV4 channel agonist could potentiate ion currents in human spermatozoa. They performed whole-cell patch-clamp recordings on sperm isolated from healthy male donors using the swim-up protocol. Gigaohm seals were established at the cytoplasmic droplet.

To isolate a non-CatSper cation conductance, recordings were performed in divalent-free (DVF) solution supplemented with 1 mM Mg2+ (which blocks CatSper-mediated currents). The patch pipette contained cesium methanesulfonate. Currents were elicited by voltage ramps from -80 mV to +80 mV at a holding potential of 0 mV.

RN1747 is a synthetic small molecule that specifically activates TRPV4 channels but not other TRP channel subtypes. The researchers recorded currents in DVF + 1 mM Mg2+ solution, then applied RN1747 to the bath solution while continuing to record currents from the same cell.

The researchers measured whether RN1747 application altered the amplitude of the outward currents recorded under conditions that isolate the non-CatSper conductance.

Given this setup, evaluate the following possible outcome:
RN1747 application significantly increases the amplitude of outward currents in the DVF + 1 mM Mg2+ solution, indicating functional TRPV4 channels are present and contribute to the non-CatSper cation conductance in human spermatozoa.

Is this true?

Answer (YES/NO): YES